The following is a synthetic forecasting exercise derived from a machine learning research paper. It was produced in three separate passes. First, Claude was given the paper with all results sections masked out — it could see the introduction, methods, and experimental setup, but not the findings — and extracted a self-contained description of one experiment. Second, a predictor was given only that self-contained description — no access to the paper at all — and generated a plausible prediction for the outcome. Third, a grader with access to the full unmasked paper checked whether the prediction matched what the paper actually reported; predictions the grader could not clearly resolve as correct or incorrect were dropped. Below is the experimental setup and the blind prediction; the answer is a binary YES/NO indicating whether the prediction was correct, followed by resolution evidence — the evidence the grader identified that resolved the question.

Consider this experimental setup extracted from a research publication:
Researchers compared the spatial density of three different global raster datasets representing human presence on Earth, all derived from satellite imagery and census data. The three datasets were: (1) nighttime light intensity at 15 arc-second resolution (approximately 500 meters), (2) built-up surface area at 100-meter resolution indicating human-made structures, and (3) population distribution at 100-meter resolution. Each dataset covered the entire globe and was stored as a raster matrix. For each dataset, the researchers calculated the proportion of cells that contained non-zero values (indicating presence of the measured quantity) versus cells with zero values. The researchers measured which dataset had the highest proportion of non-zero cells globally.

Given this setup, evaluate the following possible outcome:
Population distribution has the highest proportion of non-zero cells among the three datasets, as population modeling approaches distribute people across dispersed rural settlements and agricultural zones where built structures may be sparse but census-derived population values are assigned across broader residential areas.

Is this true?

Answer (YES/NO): NO